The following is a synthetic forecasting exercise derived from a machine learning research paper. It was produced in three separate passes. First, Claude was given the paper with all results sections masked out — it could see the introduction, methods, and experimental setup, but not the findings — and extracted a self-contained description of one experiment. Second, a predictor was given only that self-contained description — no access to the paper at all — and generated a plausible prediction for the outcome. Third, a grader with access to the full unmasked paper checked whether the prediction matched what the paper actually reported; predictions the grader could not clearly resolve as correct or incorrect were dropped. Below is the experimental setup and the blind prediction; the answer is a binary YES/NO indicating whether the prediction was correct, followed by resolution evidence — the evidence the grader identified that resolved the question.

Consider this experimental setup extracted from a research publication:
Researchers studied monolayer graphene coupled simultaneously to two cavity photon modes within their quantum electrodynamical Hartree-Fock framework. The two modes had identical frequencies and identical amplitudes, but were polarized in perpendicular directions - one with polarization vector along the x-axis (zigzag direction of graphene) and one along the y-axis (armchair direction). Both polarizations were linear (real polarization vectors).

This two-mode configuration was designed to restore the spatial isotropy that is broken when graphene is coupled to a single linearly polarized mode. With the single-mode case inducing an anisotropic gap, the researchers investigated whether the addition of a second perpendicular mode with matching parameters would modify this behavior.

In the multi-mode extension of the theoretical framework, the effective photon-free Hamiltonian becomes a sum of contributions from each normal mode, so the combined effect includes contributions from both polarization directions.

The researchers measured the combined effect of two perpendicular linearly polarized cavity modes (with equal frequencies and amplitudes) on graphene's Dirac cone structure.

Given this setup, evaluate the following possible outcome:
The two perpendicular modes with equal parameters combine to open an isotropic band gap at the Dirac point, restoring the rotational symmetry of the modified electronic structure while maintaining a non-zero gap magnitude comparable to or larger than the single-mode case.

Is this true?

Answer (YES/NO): NO